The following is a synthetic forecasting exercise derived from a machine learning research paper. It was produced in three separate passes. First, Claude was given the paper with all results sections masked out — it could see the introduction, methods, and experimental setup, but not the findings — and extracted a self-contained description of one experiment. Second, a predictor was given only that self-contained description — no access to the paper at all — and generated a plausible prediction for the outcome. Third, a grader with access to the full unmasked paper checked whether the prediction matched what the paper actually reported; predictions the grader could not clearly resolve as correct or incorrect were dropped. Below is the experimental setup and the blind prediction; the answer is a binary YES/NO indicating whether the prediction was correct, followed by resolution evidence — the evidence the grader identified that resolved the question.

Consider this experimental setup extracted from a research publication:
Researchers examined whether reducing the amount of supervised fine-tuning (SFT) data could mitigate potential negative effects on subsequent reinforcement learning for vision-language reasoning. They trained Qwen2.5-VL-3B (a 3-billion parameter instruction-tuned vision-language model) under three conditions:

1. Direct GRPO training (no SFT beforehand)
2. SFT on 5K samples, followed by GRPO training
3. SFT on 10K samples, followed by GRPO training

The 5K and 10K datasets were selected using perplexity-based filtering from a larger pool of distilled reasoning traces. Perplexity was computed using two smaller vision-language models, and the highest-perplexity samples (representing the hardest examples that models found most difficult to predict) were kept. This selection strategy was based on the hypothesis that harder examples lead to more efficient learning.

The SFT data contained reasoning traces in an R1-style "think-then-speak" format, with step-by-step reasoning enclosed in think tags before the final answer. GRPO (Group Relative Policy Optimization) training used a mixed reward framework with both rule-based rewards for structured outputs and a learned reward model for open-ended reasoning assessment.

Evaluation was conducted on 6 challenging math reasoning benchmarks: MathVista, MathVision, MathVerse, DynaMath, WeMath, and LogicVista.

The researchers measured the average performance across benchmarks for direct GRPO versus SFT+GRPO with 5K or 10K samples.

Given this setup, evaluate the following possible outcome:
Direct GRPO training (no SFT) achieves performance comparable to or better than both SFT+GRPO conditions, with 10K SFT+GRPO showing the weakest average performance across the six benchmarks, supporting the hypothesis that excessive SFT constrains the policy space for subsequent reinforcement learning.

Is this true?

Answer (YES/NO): NO